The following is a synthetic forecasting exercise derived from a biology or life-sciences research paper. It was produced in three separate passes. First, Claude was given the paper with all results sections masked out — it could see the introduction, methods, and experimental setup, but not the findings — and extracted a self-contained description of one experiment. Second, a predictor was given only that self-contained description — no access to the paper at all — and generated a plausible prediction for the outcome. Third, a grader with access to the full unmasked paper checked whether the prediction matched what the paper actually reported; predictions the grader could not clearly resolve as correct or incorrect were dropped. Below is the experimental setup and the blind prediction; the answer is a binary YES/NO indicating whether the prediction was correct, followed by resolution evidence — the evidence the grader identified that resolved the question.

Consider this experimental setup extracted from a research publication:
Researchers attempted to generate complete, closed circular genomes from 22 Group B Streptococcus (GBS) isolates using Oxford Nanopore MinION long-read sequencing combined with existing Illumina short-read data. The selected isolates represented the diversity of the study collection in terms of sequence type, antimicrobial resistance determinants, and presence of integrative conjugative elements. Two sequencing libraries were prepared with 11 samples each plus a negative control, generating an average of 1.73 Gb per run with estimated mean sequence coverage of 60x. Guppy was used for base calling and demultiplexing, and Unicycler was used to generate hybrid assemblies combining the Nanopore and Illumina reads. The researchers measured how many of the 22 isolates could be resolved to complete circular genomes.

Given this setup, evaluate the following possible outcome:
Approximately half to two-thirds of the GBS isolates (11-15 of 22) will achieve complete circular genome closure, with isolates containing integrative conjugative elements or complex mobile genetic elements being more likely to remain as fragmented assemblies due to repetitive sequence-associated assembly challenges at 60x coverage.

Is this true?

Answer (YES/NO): NO